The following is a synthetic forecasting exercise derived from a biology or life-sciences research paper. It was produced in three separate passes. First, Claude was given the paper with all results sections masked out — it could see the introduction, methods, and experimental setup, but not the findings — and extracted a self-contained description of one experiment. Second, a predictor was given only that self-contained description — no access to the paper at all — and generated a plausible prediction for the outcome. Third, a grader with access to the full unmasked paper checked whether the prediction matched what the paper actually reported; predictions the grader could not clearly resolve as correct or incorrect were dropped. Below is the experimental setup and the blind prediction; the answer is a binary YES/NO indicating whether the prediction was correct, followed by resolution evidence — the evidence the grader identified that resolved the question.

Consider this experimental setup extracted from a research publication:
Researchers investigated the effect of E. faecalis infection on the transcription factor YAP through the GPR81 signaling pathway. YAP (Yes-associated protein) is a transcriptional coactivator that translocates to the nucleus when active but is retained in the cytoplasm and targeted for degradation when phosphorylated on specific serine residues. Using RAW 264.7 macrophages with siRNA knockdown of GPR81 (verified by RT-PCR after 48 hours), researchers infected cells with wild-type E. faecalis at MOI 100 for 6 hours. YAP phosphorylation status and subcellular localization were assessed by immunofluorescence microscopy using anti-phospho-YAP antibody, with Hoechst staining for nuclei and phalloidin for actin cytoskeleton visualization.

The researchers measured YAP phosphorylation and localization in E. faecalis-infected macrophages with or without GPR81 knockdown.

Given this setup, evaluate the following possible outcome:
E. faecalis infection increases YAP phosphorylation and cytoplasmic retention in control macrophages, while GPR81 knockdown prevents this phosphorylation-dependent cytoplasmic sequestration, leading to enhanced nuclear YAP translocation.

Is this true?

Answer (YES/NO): NO